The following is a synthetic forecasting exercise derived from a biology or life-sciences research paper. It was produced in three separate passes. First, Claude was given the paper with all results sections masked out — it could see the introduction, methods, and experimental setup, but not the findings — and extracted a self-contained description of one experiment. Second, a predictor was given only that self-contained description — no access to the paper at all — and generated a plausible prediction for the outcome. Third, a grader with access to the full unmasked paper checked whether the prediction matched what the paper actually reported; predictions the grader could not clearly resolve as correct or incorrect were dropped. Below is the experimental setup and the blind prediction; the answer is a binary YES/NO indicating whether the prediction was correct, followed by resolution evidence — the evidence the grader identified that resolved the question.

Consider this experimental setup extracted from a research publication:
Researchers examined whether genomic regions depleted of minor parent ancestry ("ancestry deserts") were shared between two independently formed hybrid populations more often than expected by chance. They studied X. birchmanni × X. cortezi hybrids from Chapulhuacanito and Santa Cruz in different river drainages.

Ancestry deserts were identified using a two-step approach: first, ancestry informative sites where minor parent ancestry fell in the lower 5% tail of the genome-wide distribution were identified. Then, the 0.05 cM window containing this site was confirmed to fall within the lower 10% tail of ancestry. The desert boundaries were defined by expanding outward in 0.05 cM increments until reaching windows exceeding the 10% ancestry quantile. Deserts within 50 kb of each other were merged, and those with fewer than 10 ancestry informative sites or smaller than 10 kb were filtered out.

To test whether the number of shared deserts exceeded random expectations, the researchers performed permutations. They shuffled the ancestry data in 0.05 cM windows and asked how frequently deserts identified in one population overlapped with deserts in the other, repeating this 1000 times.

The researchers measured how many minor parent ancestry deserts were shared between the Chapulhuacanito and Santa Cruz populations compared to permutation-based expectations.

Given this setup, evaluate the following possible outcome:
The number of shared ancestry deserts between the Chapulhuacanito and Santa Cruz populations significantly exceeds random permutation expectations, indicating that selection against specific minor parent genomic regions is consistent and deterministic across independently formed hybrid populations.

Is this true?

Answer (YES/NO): YES